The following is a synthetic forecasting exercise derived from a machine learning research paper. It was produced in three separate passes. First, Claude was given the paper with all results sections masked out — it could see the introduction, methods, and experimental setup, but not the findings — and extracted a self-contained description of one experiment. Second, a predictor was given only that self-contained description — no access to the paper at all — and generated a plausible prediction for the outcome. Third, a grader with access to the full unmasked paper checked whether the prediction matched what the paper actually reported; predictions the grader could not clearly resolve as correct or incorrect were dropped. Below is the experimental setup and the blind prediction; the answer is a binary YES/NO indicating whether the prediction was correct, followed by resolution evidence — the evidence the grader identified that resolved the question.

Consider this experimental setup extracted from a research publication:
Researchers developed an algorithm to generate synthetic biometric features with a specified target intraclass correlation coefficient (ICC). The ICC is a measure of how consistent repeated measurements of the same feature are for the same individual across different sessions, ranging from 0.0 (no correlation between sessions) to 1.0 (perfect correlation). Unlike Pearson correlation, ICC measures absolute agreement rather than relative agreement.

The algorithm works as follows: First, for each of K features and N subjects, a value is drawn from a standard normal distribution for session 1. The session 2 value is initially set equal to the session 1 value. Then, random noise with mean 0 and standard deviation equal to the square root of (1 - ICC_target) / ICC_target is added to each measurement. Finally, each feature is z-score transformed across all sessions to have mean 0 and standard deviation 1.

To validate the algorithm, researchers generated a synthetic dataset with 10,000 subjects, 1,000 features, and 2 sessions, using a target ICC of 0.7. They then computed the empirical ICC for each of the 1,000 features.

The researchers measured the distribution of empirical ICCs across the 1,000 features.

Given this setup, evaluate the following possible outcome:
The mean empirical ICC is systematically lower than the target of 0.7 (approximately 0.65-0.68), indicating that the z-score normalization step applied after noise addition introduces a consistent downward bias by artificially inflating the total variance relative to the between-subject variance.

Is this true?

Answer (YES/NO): NO